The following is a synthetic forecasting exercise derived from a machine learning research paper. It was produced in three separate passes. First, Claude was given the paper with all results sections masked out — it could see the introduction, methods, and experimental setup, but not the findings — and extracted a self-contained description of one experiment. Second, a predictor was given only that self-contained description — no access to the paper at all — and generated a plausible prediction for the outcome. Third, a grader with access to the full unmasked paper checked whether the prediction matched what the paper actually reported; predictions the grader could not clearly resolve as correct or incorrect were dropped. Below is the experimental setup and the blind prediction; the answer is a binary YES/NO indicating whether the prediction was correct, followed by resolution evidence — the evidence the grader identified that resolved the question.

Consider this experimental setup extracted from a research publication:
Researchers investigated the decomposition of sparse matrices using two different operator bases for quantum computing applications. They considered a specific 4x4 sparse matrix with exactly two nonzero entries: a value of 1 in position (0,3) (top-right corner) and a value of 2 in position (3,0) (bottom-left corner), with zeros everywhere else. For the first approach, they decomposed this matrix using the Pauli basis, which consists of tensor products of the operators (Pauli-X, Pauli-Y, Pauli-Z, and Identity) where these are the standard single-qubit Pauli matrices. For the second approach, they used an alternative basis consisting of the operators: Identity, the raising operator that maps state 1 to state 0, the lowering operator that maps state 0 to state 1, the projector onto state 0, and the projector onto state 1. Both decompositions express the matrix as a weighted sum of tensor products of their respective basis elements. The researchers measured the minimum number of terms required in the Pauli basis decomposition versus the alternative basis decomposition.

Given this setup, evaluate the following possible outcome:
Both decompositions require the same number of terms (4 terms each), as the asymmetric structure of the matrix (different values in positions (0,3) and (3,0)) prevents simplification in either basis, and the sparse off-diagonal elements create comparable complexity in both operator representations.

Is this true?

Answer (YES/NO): NO